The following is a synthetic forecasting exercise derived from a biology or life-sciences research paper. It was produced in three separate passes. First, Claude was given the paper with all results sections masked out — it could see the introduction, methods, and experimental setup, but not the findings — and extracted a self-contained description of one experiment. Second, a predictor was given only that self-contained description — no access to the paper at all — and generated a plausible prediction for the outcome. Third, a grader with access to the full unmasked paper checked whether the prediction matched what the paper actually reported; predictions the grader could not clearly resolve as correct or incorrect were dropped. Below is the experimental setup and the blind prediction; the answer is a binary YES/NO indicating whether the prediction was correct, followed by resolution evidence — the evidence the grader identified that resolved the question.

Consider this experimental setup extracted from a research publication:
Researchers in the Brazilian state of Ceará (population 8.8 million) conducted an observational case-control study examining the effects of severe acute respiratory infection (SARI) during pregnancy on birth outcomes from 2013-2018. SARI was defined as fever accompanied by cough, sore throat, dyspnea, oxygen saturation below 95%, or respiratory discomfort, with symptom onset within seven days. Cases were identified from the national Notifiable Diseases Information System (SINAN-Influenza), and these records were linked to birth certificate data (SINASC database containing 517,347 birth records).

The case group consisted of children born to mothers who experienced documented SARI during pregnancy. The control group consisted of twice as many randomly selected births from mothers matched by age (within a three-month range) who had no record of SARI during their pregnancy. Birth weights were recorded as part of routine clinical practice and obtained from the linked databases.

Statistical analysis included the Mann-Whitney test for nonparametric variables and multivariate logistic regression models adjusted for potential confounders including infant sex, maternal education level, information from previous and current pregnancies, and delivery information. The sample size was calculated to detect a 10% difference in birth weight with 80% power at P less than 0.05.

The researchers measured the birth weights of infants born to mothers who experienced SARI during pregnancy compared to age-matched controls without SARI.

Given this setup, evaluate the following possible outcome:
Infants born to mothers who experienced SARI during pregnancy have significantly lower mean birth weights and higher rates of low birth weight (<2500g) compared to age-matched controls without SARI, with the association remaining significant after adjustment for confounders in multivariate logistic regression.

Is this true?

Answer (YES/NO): NO